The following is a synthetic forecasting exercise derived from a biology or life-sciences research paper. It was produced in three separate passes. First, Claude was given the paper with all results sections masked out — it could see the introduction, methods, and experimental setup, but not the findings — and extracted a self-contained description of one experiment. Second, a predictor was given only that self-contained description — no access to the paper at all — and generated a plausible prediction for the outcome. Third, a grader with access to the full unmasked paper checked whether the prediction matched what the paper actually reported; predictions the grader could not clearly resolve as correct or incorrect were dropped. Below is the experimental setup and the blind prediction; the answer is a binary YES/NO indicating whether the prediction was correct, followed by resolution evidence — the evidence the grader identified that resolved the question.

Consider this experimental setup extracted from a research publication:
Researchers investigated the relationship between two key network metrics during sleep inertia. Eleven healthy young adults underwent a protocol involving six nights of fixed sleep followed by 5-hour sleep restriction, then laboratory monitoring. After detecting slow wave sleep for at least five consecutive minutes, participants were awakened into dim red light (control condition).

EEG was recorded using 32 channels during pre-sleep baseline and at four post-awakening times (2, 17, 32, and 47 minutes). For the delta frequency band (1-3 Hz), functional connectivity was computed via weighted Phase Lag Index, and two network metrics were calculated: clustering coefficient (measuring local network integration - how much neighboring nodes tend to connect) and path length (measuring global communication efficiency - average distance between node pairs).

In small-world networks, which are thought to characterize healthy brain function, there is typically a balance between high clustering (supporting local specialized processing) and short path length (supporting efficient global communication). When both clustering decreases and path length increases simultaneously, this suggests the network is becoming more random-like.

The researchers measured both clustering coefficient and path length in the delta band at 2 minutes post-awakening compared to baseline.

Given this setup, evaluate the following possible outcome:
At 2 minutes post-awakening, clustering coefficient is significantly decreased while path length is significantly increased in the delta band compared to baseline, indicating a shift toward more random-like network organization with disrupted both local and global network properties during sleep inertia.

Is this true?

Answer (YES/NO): YES